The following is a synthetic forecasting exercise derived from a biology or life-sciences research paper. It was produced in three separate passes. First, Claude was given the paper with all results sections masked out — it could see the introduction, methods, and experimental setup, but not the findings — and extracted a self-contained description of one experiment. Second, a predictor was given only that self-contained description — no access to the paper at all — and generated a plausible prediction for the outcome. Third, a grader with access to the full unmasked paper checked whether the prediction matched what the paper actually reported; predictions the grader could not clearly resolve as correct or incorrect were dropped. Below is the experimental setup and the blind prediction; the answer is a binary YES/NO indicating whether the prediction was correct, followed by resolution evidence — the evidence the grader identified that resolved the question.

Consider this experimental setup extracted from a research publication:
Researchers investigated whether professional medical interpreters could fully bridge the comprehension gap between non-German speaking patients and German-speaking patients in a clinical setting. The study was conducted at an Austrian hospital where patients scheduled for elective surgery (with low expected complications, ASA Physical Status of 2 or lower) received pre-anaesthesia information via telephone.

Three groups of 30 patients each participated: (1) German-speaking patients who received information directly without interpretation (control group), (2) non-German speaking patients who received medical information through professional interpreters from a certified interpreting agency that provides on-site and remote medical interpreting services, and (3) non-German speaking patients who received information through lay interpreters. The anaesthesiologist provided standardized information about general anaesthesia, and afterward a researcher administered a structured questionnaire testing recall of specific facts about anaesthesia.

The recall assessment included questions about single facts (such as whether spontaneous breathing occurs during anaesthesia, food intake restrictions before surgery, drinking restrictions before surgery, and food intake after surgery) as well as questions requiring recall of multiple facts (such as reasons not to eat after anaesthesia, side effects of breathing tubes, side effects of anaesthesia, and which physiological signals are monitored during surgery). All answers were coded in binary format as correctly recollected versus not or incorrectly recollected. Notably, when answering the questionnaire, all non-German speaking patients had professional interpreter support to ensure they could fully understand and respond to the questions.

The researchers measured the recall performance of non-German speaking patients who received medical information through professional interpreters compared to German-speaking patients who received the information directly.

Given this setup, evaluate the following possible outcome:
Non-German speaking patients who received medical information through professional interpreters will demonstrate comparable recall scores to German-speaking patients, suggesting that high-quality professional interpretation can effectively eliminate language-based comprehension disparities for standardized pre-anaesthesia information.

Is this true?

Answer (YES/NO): YES